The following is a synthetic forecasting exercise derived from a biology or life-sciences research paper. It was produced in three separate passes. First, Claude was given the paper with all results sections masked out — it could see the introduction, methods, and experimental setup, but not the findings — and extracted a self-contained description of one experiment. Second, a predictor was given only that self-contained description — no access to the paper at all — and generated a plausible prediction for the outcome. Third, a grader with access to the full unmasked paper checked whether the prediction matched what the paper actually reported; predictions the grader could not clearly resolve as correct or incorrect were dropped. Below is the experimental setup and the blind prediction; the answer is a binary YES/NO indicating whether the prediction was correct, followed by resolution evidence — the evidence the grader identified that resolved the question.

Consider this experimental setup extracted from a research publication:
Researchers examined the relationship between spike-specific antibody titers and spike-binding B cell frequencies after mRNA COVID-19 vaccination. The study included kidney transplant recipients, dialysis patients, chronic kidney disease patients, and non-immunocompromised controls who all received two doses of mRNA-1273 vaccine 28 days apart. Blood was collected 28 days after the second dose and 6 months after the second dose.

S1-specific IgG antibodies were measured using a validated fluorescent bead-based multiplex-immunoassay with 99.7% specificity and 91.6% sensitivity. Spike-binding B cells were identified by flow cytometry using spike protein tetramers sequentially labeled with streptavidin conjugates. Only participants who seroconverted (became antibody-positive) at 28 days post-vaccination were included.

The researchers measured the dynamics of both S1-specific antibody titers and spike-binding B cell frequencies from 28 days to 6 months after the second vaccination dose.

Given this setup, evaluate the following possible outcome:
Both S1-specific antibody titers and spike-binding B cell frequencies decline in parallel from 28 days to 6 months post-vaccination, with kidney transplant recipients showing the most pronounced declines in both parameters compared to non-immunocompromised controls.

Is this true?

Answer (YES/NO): NO